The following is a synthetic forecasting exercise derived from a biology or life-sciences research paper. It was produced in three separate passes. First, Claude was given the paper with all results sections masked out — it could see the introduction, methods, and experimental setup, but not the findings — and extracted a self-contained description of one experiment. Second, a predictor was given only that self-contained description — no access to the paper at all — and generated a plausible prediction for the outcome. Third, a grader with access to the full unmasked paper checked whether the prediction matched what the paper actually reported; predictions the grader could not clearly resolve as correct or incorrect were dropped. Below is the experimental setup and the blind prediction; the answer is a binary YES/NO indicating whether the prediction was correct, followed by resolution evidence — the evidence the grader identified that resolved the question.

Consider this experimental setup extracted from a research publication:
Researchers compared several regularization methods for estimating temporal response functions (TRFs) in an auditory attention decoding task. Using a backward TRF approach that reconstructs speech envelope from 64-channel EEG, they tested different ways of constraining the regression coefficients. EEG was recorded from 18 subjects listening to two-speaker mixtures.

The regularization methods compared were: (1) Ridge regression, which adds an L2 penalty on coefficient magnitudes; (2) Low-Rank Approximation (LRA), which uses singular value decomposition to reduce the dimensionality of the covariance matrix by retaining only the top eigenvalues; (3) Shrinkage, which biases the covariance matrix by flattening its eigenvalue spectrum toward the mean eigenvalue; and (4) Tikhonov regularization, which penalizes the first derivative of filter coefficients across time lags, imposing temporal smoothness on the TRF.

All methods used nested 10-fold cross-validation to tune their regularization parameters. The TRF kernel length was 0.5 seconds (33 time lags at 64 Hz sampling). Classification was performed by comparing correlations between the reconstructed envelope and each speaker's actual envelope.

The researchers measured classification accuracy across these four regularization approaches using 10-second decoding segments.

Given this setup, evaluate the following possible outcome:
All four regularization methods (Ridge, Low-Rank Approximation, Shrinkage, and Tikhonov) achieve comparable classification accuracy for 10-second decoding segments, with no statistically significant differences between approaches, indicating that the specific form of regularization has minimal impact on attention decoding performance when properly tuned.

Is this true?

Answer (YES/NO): YES